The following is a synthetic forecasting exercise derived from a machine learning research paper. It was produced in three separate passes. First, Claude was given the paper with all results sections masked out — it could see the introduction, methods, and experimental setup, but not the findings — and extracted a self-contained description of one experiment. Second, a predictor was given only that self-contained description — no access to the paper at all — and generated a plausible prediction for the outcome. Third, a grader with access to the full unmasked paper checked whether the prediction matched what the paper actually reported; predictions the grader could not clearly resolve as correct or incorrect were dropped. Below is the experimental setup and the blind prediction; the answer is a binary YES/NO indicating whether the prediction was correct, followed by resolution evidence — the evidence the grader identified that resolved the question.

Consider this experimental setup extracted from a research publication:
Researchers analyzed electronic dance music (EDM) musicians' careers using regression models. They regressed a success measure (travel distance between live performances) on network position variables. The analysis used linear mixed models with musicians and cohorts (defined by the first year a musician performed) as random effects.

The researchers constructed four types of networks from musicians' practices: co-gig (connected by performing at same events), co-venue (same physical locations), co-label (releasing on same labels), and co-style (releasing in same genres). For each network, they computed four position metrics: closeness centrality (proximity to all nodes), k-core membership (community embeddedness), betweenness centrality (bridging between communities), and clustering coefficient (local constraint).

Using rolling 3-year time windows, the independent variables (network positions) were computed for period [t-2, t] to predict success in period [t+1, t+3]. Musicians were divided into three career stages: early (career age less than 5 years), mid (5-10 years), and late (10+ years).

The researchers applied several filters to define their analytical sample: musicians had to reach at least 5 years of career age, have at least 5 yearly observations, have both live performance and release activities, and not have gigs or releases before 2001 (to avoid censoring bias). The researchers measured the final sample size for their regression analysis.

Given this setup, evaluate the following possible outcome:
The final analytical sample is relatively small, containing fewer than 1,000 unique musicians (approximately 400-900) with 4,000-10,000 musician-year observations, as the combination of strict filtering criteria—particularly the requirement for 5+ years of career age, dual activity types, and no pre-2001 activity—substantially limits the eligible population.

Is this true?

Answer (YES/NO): NO